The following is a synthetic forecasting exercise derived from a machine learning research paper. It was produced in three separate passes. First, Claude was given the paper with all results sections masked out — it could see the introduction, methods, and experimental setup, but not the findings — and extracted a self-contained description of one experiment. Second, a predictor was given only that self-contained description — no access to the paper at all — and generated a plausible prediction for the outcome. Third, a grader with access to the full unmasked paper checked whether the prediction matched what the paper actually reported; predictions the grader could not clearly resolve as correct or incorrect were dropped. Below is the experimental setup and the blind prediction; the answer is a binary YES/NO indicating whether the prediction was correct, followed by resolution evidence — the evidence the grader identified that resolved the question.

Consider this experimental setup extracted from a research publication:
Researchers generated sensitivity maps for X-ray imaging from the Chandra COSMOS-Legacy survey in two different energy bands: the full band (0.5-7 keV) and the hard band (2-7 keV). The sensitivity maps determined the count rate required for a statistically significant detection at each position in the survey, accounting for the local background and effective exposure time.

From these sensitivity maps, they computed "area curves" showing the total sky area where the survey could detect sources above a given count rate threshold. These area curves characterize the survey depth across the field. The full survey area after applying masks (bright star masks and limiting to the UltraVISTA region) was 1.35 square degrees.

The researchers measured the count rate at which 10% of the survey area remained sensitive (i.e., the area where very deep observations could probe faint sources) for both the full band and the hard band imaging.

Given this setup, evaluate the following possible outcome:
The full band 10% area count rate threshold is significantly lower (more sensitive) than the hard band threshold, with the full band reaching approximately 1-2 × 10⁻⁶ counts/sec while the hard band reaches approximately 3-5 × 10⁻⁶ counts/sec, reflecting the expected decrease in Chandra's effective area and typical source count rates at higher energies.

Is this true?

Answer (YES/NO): NO